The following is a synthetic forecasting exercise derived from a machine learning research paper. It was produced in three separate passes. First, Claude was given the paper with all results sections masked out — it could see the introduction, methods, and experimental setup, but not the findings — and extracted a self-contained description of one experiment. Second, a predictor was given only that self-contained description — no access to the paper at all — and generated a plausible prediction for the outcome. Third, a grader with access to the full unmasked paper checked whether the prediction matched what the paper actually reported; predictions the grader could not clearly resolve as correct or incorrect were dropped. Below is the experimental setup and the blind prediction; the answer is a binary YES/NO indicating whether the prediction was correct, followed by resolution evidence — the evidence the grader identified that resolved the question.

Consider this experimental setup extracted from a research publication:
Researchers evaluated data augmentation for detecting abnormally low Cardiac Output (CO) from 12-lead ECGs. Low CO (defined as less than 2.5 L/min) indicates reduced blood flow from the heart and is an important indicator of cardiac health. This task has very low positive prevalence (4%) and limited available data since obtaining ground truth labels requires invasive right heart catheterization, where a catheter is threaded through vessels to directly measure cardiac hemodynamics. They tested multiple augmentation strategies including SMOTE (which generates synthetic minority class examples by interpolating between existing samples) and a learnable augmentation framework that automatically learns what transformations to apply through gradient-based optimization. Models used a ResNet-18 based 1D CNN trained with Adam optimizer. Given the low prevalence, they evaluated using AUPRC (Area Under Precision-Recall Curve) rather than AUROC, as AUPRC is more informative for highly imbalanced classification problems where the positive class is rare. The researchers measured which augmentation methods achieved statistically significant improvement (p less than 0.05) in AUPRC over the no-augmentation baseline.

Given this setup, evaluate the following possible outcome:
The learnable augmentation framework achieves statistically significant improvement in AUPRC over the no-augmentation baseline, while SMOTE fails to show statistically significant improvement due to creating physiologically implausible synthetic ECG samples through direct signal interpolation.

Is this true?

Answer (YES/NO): NO